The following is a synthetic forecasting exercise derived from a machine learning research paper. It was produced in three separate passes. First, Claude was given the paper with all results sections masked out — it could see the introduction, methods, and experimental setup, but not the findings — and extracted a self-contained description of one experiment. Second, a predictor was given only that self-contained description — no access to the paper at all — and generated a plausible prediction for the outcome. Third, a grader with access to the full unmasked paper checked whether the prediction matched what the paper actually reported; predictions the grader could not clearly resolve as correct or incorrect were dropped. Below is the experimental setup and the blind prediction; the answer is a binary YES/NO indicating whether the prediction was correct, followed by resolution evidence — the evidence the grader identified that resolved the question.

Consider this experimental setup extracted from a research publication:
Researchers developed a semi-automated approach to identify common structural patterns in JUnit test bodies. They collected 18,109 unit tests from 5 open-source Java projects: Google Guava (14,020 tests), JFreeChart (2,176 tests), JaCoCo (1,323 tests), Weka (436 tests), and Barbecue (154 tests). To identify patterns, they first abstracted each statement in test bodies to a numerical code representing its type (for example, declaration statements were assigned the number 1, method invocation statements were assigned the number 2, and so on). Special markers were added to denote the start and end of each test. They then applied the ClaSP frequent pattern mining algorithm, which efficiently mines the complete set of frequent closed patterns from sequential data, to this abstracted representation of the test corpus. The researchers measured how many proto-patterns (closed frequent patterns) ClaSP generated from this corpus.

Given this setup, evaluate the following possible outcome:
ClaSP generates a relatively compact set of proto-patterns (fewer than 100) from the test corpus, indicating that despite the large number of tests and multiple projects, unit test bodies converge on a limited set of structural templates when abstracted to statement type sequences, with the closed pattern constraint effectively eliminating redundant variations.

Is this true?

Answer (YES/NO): NO